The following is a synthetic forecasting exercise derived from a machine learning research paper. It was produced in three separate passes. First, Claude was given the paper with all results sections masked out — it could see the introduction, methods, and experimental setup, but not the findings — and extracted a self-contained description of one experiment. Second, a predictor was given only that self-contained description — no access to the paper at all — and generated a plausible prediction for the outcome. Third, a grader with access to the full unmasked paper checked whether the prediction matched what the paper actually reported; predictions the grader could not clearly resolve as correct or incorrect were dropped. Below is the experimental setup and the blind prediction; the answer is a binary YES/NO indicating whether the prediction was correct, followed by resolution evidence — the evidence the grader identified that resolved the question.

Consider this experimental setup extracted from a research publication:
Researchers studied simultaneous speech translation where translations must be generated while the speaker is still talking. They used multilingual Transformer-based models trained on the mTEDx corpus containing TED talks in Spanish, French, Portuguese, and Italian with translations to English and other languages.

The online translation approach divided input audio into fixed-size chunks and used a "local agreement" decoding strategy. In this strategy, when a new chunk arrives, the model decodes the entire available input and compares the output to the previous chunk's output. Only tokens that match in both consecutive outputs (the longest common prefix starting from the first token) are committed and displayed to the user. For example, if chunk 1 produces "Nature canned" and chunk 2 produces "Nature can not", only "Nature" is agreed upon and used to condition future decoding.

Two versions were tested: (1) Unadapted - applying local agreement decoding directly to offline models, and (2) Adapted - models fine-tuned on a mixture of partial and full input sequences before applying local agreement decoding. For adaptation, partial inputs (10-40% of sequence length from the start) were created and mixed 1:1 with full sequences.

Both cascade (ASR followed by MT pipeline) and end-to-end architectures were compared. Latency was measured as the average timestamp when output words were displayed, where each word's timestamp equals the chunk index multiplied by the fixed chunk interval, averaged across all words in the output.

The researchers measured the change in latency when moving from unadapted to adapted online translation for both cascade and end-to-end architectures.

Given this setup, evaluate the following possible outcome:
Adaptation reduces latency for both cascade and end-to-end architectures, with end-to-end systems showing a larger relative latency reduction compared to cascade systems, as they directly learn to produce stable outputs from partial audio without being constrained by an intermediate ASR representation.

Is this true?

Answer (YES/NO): NO